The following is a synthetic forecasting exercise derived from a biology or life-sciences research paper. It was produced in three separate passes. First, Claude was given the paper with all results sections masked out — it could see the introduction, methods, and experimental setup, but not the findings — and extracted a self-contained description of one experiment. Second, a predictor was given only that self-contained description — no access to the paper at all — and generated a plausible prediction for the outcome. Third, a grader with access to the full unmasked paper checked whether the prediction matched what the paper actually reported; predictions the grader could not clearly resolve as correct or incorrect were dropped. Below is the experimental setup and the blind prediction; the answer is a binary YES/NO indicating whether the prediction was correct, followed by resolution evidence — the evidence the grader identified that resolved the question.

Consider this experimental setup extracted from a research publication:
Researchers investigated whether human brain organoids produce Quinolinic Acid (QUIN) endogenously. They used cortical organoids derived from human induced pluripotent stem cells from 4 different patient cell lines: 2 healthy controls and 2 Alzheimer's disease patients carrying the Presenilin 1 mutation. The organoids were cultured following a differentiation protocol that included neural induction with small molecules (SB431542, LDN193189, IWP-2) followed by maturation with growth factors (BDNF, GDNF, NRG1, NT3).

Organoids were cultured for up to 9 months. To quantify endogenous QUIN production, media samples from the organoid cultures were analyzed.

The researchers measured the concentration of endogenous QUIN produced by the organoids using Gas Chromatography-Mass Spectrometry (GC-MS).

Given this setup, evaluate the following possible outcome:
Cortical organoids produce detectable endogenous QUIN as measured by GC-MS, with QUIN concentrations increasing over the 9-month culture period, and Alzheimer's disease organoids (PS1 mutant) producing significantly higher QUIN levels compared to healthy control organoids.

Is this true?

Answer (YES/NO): NO